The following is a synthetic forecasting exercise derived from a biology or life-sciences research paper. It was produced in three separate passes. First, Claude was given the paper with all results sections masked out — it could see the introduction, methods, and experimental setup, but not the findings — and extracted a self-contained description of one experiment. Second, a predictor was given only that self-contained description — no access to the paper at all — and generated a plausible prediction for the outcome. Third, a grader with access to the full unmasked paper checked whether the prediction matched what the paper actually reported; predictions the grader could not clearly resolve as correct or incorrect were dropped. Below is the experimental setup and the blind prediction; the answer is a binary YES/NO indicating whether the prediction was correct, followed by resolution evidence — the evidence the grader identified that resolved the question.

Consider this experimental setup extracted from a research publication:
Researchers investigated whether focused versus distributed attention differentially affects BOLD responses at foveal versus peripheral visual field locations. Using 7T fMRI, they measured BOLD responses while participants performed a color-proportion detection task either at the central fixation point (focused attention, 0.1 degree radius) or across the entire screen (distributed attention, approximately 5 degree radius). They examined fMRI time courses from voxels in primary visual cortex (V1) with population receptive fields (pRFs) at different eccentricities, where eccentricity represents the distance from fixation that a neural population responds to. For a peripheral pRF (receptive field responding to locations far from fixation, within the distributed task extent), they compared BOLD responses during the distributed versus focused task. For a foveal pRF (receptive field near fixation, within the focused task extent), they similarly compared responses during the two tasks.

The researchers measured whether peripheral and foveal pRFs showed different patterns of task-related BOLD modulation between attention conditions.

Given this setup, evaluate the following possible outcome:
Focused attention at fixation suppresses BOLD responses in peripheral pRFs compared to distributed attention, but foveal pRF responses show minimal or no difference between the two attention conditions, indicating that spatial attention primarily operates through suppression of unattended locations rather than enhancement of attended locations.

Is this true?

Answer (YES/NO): NO